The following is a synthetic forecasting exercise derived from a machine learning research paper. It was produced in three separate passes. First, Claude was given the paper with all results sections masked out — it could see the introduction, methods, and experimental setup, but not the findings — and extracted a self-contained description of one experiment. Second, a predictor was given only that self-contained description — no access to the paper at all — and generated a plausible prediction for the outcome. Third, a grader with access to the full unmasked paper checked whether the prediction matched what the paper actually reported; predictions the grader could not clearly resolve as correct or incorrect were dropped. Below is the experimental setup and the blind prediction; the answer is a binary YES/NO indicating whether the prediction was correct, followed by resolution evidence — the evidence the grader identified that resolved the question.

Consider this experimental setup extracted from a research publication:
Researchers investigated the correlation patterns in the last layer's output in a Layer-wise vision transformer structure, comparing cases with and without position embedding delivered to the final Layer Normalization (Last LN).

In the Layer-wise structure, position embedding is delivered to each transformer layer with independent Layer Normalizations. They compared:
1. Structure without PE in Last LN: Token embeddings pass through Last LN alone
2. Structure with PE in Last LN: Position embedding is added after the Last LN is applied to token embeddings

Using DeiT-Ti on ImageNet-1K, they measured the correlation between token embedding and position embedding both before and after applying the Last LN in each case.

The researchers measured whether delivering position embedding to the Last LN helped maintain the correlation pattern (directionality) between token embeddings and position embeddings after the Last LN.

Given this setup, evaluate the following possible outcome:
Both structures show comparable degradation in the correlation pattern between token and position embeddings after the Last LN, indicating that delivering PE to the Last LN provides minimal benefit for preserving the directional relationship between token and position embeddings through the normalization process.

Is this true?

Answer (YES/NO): NO